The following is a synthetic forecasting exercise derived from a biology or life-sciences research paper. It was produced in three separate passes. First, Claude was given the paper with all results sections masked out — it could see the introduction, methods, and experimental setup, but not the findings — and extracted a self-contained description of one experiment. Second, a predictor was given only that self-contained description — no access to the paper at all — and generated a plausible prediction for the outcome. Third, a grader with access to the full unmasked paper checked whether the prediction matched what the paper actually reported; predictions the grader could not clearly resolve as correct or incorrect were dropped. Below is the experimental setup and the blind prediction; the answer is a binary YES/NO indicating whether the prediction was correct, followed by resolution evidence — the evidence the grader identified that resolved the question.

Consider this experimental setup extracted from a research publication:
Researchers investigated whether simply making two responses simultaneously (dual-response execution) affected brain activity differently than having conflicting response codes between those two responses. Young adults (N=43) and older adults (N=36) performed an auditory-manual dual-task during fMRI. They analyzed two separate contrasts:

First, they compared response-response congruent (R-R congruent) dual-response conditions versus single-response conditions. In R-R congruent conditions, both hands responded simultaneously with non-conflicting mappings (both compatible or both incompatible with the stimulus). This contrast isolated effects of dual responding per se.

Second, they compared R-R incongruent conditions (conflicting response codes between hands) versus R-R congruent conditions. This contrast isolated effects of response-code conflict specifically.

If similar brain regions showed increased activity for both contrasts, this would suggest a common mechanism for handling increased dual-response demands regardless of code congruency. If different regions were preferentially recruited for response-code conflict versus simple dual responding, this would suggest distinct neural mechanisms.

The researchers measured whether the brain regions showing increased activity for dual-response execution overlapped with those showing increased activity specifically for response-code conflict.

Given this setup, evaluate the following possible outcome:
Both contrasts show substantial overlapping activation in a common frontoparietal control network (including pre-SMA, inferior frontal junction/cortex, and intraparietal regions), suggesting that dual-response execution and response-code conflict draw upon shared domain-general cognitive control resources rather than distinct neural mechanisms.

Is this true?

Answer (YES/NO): NO